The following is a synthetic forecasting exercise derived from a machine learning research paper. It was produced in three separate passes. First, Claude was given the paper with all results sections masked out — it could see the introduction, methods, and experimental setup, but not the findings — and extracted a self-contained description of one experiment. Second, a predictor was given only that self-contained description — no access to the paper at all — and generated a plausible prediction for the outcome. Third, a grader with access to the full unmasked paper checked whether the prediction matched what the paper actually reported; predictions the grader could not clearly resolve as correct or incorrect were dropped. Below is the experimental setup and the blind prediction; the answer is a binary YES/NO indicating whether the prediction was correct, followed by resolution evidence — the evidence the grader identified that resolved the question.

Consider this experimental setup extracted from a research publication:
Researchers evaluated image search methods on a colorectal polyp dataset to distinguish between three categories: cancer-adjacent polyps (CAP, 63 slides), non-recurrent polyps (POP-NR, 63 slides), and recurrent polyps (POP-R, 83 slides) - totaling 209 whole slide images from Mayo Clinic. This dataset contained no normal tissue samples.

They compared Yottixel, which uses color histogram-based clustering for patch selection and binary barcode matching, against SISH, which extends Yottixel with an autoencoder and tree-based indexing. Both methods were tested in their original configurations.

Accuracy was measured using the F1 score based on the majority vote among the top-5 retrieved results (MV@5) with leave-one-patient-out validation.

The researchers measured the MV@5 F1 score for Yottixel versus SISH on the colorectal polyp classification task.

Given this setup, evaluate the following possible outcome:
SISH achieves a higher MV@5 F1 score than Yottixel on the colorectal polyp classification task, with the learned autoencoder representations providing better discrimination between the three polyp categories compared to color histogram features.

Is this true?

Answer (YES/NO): NO